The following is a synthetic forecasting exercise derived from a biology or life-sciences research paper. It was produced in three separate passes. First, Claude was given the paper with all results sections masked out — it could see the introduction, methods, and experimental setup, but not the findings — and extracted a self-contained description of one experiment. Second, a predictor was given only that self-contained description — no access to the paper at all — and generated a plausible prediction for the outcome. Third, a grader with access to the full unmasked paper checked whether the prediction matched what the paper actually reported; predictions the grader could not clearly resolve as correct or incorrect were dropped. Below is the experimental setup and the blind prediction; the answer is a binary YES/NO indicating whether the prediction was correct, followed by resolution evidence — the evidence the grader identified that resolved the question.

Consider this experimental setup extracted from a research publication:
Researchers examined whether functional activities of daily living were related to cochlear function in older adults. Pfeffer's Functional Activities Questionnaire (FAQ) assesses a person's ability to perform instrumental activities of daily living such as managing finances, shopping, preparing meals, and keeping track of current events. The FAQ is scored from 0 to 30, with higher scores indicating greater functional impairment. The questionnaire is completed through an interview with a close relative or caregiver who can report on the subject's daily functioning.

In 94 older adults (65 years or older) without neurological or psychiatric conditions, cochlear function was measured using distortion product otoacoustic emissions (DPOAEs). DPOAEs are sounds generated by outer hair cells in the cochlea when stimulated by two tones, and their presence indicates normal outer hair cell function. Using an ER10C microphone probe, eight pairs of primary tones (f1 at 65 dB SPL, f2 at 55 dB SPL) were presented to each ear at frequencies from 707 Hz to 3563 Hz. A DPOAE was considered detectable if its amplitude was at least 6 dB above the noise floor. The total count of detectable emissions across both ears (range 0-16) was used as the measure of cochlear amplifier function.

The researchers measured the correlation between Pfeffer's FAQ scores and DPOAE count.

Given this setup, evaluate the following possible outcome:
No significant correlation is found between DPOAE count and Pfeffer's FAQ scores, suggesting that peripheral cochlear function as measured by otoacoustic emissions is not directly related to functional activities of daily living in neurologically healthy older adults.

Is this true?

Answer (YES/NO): YES